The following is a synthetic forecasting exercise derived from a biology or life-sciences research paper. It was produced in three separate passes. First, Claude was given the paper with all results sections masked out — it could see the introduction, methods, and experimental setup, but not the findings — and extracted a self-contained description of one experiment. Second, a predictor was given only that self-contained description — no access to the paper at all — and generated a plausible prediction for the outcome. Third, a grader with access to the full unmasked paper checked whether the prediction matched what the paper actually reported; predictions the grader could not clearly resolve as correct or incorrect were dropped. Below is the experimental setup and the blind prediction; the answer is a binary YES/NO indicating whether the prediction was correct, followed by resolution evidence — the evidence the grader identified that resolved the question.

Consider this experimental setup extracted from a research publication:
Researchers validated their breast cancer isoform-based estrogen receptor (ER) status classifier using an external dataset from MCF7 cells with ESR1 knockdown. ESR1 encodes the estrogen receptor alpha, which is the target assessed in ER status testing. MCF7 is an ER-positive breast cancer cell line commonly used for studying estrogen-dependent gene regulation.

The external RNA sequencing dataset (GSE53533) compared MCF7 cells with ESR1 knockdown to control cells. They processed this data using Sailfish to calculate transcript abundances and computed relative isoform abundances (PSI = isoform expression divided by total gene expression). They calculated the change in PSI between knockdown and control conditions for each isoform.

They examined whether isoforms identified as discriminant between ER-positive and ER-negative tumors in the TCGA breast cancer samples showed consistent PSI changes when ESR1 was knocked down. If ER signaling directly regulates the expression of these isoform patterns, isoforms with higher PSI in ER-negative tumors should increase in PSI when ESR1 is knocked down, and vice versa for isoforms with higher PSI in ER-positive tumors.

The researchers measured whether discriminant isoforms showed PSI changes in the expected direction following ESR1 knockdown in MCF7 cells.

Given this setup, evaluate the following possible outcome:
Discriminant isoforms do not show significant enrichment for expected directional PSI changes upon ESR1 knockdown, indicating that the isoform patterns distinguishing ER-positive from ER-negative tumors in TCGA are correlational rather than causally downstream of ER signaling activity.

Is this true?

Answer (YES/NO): YES